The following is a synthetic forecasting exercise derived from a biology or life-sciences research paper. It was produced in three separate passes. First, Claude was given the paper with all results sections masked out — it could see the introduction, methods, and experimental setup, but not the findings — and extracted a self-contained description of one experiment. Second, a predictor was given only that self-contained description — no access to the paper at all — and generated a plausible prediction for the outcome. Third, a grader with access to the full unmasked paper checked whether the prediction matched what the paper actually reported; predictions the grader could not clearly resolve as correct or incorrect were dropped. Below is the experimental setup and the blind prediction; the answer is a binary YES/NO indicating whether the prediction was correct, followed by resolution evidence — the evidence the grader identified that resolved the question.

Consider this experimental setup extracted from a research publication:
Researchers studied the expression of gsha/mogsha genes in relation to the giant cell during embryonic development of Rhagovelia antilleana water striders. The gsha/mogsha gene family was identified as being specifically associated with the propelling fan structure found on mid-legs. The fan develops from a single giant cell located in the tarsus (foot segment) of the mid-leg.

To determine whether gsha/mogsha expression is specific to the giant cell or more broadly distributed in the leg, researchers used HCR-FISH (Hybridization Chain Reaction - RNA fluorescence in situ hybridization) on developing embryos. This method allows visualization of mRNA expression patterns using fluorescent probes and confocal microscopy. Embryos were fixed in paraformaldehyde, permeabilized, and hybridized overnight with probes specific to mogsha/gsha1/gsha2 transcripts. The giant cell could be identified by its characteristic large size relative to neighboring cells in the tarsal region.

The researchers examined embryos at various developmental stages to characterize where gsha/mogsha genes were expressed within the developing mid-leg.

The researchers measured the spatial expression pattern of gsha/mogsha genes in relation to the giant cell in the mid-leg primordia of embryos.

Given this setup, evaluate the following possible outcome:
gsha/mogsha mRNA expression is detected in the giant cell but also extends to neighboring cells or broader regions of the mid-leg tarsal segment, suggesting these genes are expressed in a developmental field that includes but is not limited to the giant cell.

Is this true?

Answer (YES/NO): NO